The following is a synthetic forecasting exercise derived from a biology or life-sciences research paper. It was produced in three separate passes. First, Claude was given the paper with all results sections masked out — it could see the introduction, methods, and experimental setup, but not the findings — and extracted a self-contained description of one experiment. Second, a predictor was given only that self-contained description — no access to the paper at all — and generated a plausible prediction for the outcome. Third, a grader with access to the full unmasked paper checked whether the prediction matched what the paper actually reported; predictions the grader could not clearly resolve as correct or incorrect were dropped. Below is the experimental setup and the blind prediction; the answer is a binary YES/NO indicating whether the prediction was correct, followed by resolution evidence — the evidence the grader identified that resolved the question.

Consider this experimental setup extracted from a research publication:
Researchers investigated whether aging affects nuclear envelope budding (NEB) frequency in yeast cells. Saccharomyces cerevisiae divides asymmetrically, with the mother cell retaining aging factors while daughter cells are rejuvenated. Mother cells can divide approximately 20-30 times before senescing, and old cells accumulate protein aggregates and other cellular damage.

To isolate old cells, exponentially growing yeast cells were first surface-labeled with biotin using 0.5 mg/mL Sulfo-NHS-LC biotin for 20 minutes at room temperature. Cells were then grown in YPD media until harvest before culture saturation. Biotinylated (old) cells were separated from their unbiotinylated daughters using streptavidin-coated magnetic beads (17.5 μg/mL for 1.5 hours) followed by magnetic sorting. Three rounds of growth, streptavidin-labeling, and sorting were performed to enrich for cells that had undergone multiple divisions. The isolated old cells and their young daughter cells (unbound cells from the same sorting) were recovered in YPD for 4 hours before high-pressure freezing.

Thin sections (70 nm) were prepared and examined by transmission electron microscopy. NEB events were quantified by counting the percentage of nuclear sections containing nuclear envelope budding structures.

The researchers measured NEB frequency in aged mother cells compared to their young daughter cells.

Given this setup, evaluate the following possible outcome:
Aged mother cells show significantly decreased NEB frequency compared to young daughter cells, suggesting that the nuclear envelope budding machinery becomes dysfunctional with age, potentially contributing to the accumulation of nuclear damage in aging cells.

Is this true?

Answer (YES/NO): NO